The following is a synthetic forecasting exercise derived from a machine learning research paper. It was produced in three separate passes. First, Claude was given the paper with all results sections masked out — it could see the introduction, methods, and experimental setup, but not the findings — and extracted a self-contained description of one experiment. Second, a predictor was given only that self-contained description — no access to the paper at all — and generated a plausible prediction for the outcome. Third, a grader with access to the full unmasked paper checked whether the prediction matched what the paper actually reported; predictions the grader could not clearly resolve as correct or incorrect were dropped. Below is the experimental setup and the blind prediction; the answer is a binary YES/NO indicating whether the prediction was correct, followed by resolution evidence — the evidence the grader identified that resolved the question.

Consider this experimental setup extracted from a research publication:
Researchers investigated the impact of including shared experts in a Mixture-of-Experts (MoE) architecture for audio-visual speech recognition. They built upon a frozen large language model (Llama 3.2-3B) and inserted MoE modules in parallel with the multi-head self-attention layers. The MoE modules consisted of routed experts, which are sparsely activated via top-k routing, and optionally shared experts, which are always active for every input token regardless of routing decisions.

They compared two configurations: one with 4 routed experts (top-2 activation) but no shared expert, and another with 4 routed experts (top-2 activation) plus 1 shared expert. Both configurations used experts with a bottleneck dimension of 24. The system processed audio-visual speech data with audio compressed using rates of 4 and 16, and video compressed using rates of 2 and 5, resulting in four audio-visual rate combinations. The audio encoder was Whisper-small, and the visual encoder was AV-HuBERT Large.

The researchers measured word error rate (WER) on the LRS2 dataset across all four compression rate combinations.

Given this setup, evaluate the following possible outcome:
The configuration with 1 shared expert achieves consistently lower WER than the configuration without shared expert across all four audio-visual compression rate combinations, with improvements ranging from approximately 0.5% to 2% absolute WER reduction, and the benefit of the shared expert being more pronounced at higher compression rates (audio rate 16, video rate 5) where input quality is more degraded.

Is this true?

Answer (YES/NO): NO